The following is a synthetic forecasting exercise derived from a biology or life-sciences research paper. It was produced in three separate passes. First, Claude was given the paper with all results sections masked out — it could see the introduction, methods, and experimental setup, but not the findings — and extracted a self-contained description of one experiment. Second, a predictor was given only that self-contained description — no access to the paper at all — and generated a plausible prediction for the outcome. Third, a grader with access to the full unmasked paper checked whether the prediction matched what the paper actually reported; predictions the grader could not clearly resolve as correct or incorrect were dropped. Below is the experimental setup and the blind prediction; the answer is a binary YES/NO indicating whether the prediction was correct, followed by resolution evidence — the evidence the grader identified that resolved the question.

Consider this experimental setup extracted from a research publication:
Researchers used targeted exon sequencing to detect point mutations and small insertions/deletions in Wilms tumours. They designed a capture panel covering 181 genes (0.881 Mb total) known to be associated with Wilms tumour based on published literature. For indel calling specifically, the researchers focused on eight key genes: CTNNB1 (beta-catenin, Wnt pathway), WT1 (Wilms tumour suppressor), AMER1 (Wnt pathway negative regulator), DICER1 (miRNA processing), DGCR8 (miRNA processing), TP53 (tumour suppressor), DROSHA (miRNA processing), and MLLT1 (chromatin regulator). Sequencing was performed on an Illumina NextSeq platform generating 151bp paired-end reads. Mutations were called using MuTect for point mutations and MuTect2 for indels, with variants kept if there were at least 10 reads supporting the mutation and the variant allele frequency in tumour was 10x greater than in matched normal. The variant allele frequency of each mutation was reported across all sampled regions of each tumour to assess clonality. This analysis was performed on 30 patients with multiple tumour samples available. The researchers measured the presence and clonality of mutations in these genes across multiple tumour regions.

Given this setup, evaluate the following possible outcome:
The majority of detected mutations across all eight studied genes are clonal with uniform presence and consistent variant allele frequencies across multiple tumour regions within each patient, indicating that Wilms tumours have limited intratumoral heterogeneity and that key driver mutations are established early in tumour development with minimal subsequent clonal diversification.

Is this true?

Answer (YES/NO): NO